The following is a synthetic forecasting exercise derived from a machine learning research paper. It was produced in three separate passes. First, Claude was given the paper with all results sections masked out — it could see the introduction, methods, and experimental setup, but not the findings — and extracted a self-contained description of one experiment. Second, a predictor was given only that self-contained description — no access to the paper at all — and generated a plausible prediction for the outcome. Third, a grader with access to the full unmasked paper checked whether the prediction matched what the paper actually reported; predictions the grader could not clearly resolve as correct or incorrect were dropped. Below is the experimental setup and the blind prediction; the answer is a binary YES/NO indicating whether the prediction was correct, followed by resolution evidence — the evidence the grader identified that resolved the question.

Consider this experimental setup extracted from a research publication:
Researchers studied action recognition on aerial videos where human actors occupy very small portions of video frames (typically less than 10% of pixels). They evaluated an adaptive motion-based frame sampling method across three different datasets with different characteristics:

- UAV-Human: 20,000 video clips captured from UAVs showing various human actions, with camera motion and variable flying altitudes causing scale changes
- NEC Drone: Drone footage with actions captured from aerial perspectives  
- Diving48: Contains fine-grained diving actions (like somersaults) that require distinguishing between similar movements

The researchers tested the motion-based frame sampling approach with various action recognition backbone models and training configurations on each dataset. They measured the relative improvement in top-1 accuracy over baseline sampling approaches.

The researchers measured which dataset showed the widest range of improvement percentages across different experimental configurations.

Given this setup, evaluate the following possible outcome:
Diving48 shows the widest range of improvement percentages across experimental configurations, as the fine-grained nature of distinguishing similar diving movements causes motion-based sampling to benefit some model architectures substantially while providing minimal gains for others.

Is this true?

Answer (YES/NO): NO